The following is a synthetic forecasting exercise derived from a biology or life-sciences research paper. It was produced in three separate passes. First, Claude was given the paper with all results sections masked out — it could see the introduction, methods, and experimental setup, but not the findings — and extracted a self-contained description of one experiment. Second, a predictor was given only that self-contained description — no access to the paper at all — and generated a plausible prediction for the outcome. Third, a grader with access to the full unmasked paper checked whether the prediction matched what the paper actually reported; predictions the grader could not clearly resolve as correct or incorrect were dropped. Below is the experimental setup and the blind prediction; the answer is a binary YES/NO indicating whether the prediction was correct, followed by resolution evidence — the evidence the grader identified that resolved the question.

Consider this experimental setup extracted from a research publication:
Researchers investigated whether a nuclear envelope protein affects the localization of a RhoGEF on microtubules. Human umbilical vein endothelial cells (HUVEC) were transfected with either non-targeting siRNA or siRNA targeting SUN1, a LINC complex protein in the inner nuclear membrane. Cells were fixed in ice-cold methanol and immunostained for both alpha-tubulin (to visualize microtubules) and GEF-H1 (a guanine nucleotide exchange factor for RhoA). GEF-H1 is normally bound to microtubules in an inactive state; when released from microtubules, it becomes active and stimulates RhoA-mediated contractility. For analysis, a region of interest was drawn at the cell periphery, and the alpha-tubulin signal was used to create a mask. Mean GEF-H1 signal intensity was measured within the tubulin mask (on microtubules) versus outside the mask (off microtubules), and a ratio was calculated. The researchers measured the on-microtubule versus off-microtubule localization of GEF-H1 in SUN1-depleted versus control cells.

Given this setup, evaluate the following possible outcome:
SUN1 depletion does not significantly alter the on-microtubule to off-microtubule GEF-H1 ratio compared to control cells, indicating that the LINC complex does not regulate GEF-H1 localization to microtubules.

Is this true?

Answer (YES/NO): NO